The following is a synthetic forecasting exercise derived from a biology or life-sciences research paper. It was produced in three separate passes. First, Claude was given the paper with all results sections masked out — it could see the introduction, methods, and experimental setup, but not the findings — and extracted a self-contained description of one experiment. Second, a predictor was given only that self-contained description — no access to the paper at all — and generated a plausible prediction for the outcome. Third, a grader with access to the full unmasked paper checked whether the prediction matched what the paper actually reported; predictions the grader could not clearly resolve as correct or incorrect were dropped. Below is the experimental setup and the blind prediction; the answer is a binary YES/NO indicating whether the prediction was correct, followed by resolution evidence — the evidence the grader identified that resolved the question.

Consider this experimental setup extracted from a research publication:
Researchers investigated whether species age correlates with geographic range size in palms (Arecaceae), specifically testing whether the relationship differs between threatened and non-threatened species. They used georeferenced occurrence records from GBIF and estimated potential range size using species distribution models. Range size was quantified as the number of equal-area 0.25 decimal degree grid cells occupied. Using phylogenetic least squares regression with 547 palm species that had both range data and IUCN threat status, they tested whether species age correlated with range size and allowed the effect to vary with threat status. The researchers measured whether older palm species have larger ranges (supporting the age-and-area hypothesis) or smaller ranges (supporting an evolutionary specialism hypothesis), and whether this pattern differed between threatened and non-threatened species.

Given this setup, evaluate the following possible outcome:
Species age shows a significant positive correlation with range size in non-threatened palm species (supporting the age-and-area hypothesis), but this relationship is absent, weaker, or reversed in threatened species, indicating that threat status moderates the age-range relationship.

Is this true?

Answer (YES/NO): NO